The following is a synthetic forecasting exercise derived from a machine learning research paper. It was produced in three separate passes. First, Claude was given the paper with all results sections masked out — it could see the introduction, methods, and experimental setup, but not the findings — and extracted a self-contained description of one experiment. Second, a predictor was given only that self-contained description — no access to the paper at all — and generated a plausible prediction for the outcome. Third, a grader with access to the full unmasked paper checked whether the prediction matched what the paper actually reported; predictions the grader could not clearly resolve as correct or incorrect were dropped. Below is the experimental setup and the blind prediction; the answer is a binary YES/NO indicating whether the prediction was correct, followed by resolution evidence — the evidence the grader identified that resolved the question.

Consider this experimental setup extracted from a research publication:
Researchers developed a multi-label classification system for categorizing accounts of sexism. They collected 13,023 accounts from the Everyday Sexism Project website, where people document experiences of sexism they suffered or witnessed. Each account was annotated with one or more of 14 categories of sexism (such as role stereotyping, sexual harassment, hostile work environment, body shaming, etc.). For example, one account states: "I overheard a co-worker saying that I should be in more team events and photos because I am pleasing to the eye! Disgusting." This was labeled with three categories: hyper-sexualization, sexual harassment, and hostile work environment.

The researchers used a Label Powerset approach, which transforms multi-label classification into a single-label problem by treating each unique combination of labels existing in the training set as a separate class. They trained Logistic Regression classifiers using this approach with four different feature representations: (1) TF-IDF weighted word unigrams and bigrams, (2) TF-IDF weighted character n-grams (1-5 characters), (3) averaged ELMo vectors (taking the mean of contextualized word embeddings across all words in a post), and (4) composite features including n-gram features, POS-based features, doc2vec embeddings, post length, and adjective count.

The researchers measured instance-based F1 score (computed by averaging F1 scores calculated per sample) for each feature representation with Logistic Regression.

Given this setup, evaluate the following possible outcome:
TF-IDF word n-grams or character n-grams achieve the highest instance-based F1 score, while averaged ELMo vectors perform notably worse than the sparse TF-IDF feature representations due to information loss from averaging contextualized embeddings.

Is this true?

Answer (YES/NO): NO